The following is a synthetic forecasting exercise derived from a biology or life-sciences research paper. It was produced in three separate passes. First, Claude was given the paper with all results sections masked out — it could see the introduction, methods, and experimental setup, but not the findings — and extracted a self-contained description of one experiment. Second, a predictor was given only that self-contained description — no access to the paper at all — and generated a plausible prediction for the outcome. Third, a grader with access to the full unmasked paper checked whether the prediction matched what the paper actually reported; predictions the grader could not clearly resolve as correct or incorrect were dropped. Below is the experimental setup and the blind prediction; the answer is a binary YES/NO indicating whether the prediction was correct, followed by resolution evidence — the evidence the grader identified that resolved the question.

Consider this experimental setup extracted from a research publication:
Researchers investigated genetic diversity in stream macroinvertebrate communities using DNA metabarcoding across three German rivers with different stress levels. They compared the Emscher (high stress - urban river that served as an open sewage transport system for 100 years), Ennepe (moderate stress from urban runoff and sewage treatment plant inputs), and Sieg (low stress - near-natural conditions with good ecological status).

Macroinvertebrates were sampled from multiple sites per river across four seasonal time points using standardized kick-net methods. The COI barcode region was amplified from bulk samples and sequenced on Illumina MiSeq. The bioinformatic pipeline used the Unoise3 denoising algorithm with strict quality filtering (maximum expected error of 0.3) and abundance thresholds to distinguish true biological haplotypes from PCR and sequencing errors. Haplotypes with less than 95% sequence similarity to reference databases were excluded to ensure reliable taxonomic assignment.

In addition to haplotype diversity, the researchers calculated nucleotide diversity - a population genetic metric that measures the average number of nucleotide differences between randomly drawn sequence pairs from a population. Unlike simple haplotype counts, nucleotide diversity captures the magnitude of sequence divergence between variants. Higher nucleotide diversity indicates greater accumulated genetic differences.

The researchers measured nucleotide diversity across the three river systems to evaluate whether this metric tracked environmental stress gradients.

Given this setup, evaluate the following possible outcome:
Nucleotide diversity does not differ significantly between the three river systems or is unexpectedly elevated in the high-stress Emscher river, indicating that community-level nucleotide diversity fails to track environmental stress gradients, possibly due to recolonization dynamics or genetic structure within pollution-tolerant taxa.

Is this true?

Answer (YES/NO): NO